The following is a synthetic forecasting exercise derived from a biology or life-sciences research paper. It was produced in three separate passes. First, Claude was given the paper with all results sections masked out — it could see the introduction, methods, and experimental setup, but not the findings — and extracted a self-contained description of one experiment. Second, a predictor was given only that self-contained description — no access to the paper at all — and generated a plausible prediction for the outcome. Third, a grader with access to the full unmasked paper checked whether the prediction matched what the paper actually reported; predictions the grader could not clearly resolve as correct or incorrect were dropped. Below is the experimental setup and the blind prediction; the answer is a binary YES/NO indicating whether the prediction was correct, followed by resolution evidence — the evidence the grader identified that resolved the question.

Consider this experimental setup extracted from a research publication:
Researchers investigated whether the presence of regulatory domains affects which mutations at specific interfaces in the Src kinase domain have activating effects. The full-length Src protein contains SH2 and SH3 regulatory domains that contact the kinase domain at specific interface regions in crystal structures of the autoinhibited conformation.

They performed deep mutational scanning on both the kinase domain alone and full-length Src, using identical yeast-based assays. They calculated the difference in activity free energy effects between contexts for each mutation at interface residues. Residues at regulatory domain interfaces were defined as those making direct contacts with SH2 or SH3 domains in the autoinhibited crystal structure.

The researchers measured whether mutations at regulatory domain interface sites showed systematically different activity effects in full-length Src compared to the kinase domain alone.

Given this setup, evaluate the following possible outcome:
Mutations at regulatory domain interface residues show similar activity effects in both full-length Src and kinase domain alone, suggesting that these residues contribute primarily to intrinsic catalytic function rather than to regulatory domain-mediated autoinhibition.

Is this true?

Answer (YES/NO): NO